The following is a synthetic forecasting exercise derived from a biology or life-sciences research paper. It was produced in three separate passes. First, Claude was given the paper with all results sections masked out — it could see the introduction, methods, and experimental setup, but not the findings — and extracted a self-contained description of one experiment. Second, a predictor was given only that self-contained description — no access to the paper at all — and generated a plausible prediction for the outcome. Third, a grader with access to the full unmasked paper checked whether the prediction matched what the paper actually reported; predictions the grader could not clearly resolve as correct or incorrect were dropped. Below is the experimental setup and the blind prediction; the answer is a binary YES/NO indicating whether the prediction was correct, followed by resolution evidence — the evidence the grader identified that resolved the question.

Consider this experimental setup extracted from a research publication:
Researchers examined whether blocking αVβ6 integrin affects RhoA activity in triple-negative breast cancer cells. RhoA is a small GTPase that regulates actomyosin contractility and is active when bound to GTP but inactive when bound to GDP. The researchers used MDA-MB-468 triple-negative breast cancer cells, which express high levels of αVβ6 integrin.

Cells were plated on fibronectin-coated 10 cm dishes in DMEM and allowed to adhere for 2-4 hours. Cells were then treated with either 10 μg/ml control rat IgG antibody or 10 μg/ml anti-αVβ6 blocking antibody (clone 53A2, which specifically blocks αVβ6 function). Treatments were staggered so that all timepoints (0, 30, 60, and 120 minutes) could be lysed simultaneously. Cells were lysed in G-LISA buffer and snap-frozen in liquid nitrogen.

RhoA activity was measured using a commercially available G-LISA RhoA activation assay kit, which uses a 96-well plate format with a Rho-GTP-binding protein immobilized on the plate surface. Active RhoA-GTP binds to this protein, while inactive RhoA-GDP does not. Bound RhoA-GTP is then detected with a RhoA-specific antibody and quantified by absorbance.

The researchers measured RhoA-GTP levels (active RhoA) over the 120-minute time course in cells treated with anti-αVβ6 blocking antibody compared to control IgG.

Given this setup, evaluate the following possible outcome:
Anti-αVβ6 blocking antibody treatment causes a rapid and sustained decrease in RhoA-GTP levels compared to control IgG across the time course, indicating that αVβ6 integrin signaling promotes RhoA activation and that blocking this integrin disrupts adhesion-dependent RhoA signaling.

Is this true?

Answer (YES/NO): YES